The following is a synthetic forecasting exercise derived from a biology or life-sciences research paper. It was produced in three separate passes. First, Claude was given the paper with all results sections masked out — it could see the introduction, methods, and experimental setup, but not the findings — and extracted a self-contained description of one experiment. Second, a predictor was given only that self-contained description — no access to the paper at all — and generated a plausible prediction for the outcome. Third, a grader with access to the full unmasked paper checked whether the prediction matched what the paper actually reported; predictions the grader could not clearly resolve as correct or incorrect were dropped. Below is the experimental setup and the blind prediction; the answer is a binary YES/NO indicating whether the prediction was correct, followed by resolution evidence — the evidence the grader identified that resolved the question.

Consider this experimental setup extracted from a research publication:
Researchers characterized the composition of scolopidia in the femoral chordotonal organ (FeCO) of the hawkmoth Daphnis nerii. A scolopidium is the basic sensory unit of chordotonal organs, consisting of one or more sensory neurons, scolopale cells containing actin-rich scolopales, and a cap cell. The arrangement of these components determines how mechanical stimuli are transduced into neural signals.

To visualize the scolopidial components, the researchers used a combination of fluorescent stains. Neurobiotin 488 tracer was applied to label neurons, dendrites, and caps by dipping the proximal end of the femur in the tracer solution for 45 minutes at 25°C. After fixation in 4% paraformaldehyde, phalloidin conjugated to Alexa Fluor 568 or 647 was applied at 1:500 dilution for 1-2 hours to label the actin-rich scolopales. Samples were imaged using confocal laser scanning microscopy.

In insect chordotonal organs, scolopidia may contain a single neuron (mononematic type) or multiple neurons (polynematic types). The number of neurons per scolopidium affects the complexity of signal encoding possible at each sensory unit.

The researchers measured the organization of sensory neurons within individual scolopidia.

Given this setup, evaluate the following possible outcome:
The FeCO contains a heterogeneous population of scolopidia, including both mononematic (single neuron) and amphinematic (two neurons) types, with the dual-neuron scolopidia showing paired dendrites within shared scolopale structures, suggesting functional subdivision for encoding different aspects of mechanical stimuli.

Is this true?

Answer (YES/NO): NO